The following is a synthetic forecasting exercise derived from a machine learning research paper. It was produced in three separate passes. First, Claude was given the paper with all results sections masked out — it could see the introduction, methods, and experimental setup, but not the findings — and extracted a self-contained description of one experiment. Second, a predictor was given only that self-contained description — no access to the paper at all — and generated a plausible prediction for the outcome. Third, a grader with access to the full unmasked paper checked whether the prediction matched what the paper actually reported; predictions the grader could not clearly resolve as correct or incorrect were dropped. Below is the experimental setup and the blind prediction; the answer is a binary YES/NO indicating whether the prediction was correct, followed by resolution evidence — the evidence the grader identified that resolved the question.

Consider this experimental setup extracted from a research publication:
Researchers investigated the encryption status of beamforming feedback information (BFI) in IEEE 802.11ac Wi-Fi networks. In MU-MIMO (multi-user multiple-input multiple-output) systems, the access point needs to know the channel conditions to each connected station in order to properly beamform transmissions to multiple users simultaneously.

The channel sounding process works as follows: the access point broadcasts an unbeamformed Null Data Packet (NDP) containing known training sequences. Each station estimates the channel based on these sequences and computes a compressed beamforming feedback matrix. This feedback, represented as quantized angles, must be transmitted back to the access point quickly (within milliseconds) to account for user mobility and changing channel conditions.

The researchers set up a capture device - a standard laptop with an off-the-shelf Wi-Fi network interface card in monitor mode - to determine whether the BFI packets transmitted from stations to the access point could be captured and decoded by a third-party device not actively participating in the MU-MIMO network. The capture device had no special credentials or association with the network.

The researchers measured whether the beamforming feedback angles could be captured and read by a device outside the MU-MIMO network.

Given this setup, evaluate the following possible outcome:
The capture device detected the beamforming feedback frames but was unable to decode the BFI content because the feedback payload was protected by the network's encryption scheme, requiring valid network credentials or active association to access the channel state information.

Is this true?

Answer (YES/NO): NO